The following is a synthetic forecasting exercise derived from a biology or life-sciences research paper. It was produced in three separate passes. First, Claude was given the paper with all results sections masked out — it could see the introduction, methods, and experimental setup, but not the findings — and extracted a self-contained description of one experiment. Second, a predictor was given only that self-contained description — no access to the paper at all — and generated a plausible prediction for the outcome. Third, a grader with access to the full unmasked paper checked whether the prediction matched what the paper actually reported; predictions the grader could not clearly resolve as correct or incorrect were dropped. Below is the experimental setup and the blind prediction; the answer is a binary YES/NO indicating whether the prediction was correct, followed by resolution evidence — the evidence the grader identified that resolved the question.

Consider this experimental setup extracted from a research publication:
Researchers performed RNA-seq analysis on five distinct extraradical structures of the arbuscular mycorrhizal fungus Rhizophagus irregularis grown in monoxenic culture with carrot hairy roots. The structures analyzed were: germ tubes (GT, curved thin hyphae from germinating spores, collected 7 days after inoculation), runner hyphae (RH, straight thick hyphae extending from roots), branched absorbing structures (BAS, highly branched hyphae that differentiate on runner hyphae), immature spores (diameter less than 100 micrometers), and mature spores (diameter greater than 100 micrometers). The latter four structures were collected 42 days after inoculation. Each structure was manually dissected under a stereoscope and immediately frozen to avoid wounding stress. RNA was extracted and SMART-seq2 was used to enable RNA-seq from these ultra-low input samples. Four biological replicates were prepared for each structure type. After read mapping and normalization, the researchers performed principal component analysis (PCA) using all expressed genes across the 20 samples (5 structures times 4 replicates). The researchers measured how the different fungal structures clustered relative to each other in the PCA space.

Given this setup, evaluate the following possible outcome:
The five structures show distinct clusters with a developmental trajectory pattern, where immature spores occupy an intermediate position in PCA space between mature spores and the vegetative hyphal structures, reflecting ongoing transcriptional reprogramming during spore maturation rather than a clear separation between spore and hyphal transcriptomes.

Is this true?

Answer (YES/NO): NO